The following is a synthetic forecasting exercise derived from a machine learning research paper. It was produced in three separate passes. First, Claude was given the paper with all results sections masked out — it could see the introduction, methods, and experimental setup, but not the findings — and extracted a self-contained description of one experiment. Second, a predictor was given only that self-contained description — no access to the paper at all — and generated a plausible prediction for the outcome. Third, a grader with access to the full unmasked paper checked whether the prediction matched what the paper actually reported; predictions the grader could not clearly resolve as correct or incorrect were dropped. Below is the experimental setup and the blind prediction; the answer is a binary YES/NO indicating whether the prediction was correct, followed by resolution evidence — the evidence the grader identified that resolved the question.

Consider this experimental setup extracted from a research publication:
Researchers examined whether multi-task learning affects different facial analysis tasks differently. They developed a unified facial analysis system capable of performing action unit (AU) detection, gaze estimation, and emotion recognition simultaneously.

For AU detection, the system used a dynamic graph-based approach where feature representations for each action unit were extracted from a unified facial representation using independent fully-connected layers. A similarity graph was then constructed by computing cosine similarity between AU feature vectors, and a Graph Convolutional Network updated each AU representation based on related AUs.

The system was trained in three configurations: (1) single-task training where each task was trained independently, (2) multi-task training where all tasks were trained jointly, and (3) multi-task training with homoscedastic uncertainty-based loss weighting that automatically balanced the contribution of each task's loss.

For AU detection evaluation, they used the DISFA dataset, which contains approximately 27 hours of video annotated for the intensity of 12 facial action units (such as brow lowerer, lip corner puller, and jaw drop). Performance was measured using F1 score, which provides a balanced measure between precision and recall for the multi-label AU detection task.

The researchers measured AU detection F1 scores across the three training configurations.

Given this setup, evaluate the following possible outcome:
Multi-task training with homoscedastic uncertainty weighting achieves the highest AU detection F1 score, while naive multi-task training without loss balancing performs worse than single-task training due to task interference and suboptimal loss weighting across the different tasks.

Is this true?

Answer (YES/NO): NO